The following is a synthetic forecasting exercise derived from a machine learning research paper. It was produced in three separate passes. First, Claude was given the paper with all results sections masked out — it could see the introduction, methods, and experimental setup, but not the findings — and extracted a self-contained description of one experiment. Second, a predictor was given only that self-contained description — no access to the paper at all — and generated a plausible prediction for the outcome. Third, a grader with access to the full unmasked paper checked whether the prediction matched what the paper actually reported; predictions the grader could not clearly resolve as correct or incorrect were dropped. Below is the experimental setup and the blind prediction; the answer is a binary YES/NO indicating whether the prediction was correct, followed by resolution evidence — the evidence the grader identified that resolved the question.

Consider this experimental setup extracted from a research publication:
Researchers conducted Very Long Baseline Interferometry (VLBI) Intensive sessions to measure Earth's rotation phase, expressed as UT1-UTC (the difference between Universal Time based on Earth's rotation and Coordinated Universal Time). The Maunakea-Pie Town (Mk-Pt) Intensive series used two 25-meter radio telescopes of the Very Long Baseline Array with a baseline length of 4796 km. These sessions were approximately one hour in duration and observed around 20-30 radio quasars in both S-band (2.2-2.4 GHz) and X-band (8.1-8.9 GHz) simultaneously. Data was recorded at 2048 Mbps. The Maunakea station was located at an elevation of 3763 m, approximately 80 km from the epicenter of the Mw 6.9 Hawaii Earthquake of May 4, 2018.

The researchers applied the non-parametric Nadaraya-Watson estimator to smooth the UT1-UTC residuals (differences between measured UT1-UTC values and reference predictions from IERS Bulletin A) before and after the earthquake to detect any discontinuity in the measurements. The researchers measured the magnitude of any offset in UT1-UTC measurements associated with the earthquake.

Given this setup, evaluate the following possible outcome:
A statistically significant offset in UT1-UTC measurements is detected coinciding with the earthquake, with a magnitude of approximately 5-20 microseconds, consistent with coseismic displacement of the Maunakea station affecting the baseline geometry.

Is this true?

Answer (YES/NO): NO